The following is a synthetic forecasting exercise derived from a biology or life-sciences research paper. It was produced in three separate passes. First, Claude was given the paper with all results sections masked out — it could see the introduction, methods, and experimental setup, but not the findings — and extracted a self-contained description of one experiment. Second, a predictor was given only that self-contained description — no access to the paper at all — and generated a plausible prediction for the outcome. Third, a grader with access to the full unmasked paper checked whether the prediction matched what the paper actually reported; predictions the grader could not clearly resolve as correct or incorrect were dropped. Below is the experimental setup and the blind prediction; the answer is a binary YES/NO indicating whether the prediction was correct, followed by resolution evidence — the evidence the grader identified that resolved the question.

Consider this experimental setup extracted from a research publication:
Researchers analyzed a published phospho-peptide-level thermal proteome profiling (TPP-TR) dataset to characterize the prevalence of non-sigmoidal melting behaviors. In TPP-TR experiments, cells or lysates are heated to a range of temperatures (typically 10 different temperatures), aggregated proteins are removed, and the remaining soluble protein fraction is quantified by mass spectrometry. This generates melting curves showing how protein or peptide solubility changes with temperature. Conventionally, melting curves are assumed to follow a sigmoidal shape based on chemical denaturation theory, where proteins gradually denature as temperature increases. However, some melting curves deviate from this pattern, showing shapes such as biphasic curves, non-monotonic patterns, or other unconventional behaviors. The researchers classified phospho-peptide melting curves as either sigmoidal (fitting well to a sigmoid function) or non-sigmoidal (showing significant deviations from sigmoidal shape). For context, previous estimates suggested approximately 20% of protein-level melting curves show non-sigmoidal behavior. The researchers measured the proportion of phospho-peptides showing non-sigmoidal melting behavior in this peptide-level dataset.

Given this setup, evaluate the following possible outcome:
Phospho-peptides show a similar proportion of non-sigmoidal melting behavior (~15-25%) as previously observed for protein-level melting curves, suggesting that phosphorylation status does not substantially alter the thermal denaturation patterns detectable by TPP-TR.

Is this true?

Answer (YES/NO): NO